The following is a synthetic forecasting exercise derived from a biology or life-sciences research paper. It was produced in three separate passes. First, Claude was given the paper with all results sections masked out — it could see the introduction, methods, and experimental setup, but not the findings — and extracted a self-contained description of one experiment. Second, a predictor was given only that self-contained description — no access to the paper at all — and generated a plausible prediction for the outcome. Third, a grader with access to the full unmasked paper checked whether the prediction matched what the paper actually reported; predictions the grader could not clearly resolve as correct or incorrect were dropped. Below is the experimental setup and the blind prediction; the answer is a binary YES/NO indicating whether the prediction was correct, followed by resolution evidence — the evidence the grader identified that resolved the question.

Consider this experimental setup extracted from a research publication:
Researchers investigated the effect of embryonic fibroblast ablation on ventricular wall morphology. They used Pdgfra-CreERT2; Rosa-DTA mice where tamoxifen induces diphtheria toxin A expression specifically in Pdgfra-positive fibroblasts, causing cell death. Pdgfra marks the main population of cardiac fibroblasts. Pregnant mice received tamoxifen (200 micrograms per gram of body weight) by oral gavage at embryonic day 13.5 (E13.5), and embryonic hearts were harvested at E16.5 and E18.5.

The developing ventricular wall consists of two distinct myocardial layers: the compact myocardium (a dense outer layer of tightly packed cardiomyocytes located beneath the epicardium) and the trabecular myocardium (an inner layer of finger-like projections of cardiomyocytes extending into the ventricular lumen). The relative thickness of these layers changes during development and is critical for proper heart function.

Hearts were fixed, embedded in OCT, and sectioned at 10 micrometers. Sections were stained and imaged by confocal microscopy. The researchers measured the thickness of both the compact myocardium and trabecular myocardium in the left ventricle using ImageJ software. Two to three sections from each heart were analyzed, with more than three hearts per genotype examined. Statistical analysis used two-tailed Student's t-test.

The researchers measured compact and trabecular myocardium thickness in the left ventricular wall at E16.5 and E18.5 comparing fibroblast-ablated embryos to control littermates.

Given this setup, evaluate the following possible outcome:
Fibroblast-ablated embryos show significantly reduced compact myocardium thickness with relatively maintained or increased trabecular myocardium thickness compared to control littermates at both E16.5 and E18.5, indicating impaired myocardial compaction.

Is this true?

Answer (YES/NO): NO